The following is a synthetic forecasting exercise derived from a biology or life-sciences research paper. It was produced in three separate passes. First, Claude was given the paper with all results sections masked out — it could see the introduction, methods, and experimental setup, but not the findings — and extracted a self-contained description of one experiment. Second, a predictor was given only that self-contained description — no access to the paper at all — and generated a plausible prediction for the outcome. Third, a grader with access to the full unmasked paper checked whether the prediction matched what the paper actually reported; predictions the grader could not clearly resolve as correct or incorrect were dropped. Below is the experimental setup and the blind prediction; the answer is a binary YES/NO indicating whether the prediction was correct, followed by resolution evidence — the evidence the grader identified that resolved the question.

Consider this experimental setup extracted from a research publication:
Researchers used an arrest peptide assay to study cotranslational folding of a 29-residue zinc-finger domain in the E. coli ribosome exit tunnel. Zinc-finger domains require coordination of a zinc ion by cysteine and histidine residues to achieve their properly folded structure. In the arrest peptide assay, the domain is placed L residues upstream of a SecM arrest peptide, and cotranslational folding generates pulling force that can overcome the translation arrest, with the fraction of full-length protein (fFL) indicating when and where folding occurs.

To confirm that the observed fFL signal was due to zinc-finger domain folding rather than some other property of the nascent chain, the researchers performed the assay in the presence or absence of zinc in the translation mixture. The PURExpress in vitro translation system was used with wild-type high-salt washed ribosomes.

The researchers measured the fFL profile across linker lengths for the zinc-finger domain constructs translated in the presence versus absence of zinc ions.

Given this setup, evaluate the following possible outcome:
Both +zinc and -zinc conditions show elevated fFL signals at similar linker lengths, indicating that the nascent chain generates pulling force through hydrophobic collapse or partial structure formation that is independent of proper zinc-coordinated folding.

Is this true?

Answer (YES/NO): NO